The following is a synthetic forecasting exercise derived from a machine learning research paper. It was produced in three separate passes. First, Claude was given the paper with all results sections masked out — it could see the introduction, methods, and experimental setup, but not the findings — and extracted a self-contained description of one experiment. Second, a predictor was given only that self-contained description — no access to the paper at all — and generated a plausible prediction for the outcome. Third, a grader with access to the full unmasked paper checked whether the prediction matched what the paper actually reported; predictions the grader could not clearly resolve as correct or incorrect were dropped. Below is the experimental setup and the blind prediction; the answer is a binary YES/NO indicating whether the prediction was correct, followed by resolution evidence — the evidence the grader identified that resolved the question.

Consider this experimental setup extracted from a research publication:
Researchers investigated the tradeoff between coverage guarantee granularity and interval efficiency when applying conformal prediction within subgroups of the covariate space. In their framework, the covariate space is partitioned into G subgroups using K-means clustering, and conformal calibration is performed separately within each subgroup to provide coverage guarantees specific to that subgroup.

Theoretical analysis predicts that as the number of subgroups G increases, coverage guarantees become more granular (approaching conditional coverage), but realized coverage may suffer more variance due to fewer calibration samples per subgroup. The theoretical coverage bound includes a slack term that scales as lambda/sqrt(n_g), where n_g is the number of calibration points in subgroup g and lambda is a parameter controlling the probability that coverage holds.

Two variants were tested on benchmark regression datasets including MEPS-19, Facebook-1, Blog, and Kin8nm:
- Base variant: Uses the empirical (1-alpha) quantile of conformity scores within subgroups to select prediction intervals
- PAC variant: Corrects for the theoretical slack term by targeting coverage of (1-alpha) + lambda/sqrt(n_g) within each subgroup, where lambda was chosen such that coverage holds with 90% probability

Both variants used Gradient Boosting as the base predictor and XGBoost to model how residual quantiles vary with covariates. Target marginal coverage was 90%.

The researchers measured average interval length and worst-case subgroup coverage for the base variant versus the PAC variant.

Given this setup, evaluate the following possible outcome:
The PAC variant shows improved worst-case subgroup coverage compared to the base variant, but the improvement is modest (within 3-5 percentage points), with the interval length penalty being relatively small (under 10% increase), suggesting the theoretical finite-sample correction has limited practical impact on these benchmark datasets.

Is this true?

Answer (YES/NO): NO